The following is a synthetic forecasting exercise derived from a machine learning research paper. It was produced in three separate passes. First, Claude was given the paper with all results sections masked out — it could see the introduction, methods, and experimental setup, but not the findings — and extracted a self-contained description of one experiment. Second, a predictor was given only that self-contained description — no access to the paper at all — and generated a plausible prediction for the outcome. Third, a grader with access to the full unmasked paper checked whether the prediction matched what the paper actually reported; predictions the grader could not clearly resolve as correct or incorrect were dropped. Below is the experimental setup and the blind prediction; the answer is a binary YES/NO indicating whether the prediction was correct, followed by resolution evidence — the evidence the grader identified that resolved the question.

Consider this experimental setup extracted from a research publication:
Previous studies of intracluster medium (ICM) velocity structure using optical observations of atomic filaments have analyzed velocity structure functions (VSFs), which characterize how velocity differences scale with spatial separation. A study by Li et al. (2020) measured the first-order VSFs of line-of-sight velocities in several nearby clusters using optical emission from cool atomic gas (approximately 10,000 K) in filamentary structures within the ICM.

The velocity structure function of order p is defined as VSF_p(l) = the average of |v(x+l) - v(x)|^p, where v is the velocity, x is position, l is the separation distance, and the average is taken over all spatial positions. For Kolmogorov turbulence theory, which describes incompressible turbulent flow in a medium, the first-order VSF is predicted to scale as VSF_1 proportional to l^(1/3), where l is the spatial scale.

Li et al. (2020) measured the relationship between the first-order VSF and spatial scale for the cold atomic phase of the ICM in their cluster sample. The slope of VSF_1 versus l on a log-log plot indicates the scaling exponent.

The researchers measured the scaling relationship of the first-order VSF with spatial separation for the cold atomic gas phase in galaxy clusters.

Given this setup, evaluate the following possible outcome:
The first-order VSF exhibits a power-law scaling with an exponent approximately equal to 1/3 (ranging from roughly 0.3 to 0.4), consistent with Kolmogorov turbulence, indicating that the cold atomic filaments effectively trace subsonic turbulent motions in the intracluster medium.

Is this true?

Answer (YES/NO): NO